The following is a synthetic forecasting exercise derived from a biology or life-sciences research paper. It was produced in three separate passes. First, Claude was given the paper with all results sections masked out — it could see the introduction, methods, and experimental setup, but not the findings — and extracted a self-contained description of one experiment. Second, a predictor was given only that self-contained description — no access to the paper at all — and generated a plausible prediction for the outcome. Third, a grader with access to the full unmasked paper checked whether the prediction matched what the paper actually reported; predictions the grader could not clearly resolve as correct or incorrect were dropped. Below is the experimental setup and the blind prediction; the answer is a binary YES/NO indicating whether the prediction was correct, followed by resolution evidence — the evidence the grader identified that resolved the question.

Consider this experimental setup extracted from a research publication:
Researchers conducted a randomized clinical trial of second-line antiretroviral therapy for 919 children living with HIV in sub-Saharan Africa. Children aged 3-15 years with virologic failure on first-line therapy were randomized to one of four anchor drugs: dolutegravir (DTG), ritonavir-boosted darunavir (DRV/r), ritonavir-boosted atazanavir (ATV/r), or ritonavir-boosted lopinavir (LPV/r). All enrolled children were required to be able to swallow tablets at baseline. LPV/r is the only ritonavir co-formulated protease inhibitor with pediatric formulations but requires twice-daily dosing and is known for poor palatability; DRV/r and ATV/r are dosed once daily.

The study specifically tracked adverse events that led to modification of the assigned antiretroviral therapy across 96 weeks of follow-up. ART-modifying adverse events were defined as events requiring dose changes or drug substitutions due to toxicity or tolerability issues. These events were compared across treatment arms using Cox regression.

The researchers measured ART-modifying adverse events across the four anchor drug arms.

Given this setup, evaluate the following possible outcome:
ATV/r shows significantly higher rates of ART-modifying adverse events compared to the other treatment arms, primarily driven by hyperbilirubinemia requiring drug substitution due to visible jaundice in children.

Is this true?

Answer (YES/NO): NO